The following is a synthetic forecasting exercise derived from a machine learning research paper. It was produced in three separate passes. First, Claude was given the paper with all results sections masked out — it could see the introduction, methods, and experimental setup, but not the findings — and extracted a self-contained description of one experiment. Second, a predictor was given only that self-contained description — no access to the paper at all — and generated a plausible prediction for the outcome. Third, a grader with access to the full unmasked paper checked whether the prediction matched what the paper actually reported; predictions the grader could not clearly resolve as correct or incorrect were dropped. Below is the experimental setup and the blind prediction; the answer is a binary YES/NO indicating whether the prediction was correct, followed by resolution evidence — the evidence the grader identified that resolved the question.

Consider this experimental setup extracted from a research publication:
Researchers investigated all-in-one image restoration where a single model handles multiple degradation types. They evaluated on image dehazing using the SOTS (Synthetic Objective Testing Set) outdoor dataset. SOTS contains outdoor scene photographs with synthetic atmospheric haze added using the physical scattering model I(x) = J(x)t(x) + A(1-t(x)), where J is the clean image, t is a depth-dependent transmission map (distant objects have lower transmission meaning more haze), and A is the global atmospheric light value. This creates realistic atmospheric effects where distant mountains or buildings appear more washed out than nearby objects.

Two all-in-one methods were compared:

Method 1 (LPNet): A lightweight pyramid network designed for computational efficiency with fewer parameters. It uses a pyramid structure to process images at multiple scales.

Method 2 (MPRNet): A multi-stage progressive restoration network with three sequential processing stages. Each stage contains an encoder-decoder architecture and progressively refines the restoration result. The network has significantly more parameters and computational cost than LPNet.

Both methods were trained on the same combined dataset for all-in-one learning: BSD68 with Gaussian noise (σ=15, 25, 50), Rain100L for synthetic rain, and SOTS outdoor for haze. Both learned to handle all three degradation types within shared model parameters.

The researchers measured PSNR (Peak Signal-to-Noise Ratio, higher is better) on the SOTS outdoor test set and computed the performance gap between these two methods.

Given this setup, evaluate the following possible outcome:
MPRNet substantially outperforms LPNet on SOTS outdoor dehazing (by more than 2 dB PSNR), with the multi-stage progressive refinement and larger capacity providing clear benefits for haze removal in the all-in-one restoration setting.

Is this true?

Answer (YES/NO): YES